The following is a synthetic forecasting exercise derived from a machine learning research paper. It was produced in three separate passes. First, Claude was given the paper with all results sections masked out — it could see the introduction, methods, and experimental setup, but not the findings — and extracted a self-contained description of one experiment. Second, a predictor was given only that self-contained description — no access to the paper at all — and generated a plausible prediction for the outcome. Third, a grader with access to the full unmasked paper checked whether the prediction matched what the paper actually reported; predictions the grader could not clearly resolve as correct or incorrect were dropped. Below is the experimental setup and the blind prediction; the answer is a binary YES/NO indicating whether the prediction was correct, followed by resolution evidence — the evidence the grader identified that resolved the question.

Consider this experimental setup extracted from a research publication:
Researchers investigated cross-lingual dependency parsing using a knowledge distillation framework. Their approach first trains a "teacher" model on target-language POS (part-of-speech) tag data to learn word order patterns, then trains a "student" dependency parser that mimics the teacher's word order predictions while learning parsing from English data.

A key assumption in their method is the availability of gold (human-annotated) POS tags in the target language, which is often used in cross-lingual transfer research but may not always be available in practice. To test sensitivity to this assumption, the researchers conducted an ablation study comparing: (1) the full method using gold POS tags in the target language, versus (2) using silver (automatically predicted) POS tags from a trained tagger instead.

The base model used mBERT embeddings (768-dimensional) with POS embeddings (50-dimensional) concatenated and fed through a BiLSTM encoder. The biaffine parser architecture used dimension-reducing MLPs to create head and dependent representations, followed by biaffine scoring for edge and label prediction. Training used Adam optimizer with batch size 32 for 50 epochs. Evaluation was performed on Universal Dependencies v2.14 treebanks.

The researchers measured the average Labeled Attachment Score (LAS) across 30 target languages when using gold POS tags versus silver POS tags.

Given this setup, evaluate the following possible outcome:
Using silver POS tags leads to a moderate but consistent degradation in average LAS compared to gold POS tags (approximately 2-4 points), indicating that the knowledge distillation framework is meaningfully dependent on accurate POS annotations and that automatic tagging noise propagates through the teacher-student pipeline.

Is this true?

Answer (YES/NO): NO